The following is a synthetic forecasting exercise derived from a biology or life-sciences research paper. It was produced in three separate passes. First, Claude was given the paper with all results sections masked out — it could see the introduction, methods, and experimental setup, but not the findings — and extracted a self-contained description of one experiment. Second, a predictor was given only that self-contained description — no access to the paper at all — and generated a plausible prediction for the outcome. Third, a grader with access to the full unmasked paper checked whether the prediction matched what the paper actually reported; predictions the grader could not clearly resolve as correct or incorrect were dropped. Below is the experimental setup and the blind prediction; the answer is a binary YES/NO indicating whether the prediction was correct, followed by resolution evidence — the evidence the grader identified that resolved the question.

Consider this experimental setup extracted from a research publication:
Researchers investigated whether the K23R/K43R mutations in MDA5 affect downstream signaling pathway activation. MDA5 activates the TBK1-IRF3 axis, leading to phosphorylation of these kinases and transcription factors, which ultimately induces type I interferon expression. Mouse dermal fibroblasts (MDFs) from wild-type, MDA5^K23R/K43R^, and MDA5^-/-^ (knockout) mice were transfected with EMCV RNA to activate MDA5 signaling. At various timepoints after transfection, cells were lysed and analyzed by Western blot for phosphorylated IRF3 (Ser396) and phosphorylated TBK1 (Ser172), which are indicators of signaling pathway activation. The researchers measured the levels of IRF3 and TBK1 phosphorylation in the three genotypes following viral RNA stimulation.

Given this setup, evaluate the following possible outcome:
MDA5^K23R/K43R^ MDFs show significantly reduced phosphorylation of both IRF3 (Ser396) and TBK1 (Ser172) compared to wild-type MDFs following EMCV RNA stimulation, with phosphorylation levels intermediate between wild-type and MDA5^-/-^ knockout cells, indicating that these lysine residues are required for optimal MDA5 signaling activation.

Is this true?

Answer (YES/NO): NO